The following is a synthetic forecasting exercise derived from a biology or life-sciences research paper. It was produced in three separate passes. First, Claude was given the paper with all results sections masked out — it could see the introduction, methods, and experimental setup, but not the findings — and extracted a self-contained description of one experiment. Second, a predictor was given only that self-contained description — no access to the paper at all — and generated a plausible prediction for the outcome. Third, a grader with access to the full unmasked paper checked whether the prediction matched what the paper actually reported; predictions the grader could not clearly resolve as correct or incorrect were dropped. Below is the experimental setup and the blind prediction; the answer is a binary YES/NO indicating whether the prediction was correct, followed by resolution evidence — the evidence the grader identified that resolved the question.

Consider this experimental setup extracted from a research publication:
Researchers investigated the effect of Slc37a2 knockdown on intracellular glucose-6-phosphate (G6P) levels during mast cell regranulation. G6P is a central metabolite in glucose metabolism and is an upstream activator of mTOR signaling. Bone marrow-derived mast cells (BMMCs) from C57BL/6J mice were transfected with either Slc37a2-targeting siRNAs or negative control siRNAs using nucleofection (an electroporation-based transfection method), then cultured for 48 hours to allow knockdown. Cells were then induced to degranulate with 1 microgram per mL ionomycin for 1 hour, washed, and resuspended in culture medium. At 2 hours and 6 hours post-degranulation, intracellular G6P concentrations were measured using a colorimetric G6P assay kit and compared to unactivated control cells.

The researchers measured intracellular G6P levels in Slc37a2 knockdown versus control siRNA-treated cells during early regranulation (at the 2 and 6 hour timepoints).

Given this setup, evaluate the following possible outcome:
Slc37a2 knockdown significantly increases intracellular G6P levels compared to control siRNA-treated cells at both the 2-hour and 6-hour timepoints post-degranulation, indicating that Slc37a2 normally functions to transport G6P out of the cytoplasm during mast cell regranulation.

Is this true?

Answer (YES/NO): NO